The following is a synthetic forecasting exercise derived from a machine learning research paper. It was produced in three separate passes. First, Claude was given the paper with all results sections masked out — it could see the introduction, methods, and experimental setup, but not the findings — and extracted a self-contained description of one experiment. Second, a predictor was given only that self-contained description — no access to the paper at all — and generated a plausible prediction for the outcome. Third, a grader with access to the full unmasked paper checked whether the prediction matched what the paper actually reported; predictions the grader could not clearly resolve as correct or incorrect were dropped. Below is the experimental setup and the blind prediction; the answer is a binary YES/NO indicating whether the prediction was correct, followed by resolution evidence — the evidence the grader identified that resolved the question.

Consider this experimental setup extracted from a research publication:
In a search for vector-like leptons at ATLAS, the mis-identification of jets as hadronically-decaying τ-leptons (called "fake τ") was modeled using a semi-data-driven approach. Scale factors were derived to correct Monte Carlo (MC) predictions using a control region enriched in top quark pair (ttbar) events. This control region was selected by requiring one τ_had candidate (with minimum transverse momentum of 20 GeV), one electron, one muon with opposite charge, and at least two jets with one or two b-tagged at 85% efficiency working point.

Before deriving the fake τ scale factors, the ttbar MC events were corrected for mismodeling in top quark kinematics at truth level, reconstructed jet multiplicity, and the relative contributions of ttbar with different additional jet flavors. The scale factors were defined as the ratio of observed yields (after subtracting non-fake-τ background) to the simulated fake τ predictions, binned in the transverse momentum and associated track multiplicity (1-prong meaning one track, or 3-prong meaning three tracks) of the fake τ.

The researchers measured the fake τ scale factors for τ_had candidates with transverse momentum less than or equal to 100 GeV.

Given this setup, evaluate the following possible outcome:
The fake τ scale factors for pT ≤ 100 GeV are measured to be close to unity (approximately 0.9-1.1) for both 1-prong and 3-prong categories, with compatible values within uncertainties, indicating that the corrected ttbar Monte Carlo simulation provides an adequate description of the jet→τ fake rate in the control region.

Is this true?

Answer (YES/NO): NO